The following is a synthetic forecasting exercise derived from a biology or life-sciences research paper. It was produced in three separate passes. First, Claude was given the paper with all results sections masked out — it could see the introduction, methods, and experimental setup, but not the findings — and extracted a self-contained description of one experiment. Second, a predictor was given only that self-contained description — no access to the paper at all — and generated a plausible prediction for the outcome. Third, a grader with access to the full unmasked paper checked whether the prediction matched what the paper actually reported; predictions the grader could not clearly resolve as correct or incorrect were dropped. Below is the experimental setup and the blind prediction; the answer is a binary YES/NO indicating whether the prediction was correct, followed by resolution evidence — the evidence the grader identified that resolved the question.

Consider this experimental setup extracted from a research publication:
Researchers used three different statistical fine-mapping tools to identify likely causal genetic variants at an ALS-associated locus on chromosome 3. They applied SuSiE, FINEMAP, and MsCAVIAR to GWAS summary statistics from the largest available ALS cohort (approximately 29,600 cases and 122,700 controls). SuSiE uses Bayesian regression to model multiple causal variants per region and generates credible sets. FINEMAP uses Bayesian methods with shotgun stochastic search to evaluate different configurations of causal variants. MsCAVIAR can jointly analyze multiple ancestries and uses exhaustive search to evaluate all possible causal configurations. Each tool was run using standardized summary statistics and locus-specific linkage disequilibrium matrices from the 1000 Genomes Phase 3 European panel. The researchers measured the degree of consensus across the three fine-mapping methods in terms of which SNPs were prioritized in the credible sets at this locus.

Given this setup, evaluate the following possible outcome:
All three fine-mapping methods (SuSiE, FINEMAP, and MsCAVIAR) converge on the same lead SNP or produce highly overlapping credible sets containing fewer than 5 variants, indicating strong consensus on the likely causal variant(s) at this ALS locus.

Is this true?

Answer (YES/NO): NO